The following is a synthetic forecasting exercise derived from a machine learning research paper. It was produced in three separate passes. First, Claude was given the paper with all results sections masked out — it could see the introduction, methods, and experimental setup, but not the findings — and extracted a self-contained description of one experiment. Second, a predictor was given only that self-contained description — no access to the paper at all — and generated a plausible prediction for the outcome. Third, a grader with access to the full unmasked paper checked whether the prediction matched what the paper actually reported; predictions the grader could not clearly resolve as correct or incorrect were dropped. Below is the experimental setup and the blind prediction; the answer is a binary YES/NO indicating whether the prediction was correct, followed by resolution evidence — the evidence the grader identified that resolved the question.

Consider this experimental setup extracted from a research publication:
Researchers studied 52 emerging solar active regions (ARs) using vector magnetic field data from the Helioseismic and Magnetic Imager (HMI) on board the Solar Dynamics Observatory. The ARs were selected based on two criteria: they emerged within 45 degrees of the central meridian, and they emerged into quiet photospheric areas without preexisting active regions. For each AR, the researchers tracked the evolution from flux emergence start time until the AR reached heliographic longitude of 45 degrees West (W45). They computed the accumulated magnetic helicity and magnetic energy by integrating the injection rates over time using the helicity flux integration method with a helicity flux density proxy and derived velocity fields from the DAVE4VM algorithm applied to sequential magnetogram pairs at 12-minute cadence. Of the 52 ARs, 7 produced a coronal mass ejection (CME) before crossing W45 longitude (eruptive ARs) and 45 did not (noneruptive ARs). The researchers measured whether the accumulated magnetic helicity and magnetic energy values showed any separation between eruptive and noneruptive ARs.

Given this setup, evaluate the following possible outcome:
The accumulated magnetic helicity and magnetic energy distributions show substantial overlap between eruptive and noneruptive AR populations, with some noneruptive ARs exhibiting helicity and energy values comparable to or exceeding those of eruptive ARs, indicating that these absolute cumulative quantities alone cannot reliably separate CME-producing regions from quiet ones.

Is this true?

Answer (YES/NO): NO